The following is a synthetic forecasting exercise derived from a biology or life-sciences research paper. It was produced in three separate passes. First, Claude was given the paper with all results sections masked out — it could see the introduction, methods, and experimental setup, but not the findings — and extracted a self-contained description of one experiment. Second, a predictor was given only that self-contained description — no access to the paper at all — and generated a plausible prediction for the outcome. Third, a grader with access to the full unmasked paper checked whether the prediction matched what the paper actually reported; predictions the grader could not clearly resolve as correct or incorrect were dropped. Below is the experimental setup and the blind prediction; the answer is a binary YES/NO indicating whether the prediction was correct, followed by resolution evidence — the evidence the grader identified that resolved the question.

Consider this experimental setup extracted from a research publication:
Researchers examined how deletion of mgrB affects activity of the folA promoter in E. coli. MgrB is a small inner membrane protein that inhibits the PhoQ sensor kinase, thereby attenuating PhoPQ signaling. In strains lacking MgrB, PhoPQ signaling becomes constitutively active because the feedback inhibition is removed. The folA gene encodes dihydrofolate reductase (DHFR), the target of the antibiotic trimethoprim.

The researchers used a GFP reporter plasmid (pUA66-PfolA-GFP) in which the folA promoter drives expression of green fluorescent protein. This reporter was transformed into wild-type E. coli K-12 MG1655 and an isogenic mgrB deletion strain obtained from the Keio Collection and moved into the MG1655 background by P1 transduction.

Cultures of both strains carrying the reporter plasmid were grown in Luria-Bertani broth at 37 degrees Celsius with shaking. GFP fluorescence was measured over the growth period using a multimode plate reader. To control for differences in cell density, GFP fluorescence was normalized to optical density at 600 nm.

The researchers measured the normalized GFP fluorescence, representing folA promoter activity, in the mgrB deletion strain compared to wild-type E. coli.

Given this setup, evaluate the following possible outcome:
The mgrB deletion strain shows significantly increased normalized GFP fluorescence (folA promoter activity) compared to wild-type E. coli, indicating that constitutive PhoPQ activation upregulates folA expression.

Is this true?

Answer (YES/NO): YES